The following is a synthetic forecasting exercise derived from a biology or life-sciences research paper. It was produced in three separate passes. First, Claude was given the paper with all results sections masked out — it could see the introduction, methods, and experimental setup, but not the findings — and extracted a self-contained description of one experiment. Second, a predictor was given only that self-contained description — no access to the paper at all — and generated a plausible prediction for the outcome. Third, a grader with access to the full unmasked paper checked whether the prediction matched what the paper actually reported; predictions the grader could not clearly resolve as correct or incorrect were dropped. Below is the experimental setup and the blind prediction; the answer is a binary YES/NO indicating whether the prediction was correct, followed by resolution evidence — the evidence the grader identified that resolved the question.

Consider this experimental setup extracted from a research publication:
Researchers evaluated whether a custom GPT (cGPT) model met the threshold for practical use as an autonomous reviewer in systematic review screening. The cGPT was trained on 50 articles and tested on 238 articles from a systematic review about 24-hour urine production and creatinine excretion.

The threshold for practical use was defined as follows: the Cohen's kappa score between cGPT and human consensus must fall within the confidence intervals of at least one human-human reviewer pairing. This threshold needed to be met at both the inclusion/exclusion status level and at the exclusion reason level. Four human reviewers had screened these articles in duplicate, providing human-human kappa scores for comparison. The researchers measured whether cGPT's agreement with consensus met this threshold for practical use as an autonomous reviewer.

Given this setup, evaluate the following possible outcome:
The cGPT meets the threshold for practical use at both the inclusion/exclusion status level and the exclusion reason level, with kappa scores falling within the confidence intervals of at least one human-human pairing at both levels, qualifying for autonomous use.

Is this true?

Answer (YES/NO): NO